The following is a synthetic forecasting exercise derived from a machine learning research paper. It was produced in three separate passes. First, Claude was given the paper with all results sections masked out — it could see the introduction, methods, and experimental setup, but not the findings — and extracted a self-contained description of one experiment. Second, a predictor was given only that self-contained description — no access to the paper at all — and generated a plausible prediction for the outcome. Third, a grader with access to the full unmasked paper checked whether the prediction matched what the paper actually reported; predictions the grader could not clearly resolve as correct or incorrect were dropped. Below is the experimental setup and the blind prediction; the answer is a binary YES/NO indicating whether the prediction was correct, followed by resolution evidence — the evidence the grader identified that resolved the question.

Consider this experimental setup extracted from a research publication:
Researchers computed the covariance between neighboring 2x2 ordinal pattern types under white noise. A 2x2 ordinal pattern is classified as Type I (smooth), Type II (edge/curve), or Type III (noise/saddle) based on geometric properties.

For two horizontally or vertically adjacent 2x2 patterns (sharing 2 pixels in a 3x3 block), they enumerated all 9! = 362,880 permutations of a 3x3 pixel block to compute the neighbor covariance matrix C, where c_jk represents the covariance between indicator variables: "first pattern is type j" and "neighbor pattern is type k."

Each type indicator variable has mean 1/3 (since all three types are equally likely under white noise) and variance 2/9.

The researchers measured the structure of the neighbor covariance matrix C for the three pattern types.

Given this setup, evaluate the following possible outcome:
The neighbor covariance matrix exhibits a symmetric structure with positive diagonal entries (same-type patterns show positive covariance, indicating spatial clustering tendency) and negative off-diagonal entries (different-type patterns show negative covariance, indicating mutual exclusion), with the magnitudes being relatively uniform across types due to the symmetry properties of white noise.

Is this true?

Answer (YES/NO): NO